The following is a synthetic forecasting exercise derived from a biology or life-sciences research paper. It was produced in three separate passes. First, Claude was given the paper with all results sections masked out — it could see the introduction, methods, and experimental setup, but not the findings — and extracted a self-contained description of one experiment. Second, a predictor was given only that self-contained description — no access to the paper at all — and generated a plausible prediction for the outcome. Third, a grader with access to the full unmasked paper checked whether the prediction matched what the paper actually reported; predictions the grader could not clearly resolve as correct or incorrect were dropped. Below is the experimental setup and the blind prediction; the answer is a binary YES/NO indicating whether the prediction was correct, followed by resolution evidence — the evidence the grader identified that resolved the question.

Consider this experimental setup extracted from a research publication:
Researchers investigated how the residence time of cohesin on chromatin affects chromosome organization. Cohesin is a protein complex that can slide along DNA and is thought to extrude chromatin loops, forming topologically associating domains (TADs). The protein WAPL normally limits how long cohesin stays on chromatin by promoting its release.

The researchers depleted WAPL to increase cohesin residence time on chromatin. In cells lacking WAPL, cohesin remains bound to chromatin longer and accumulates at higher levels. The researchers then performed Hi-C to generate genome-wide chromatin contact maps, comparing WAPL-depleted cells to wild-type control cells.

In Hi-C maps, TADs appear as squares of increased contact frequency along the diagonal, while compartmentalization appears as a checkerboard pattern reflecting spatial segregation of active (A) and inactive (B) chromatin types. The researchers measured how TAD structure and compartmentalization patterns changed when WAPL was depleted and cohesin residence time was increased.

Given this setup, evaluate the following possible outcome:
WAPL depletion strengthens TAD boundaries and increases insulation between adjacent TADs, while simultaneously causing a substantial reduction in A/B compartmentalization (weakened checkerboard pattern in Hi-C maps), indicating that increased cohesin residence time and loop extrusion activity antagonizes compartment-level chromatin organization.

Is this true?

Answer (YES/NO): YES